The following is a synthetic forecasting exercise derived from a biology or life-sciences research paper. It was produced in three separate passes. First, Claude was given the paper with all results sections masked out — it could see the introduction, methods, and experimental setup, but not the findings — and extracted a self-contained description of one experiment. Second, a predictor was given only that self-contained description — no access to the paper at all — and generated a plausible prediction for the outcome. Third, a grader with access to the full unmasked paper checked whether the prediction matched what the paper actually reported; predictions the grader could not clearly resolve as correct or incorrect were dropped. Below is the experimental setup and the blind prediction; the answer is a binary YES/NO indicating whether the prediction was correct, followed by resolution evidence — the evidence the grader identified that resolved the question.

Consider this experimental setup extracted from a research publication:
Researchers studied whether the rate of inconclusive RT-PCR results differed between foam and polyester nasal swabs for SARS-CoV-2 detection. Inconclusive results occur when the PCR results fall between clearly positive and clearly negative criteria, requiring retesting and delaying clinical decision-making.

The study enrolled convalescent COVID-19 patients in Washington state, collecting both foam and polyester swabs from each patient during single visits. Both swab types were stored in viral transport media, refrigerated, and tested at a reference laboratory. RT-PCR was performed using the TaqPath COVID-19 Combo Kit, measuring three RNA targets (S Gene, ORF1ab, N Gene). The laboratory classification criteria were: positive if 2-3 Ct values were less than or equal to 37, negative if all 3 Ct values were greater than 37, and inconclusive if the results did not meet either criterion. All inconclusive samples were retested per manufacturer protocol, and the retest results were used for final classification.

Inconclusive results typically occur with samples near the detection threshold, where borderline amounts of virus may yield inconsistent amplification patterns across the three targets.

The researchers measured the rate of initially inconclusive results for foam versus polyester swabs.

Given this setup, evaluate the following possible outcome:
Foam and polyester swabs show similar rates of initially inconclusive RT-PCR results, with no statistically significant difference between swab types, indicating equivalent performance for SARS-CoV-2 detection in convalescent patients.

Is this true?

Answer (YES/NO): NO